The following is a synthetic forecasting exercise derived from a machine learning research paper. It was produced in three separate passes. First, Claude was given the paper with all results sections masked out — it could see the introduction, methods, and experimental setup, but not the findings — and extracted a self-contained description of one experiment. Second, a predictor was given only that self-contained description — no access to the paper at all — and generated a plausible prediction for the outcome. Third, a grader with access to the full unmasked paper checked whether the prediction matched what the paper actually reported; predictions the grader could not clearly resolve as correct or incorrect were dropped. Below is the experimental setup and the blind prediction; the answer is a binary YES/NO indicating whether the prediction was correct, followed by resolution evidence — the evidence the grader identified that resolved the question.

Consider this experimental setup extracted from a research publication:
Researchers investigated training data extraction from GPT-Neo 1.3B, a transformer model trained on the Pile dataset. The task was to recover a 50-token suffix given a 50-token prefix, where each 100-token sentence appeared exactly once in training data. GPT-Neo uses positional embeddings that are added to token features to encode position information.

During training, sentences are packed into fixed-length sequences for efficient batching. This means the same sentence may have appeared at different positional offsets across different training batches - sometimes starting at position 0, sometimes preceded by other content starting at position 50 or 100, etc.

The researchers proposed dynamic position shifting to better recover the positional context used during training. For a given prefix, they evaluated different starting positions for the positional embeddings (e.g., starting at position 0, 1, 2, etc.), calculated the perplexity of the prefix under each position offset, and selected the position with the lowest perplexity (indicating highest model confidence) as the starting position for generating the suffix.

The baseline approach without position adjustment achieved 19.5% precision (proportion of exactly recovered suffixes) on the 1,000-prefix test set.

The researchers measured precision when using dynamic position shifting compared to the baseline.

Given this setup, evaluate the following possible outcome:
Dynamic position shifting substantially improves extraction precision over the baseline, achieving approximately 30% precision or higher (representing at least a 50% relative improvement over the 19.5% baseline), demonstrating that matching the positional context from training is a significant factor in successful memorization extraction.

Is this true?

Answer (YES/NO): NO